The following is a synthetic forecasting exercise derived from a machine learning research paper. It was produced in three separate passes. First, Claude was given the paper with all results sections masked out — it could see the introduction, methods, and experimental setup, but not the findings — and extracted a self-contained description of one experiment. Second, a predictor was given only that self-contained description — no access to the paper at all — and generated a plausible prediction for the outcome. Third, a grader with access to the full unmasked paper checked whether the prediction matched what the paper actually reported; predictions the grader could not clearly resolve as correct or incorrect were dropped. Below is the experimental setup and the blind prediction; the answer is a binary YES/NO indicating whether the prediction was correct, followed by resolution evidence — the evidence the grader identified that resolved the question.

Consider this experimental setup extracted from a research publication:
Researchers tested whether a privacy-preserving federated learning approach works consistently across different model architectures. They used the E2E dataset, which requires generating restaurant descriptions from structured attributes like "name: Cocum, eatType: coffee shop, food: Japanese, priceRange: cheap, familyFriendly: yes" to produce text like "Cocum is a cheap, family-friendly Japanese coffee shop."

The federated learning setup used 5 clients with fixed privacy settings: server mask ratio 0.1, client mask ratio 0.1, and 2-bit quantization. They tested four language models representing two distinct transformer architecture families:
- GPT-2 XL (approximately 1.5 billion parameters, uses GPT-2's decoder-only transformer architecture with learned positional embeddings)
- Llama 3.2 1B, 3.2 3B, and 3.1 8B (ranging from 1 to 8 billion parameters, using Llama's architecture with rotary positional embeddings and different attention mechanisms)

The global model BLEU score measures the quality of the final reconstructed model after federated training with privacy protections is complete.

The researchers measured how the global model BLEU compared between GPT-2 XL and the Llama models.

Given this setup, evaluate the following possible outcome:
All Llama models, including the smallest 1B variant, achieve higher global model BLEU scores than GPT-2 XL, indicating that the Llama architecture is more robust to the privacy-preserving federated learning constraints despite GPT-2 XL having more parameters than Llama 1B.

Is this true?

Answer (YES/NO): YES